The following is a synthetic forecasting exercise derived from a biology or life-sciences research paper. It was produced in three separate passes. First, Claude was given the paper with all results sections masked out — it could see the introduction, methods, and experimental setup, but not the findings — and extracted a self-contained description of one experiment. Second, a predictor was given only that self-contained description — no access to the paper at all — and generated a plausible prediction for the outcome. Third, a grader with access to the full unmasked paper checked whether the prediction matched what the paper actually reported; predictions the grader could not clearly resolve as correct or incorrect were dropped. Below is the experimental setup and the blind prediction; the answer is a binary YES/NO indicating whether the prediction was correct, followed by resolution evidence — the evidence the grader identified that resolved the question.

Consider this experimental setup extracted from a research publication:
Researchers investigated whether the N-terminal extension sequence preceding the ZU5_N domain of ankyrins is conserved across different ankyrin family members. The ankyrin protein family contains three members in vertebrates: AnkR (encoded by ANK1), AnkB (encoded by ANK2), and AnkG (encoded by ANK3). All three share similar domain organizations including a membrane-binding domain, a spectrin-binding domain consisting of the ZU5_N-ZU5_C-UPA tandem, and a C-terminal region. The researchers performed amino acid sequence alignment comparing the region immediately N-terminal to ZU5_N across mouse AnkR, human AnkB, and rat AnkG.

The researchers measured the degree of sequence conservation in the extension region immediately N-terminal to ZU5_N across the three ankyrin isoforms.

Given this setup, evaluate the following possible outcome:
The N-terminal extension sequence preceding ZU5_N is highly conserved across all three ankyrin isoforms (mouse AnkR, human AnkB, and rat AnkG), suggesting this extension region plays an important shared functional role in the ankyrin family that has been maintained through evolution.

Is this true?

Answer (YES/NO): YES